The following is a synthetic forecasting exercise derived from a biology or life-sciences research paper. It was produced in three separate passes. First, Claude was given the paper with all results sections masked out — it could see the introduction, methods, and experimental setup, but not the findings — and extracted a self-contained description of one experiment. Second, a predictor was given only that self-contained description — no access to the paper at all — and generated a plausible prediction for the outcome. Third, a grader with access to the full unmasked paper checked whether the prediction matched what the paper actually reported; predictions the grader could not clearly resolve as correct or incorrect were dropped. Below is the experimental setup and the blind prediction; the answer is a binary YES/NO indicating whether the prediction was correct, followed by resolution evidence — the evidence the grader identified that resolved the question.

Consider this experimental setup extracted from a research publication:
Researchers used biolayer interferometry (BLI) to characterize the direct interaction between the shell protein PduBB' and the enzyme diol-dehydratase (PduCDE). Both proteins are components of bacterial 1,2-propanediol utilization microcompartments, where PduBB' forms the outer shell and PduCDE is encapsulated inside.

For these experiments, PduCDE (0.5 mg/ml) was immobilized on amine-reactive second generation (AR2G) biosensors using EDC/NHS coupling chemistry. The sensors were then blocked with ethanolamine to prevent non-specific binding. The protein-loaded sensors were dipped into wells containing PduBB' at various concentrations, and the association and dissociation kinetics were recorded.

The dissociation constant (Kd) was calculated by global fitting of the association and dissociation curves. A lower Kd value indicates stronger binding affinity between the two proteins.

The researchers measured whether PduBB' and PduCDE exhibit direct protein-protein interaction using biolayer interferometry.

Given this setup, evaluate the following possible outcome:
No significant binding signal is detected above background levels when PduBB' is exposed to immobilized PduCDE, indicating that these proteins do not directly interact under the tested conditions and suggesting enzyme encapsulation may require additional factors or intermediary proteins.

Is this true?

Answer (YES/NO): NO